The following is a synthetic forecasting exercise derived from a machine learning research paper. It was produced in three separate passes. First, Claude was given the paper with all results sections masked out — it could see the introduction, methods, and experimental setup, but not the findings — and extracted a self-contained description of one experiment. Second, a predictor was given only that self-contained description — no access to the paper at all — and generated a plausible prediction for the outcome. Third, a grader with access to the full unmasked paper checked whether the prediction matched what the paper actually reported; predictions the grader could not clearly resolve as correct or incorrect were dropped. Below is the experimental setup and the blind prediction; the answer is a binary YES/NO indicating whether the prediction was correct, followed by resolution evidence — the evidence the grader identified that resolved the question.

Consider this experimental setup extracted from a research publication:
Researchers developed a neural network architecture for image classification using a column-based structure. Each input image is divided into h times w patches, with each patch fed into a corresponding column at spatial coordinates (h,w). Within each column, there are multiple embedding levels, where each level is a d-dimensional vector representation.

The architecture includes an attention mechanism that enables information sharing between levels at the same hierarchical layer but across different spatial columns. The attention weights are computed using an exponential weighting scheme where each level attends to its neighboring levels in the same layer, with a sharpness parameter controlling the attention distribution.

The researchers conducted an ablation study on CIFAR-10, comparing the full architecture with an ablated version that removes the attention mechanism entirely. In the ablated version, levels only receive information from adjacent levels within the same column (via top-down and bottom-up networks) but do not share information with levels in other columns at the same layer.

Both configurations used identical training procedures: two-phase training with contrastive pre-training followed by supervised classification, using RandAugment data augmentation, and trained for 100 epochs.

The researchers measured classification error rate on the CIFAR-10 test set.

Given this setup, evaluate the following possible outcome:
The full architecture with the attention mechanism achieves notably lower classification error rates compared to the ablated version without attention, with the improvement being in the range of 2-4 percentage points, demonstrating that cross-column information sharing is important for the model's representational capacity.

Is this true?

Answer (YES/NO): NO